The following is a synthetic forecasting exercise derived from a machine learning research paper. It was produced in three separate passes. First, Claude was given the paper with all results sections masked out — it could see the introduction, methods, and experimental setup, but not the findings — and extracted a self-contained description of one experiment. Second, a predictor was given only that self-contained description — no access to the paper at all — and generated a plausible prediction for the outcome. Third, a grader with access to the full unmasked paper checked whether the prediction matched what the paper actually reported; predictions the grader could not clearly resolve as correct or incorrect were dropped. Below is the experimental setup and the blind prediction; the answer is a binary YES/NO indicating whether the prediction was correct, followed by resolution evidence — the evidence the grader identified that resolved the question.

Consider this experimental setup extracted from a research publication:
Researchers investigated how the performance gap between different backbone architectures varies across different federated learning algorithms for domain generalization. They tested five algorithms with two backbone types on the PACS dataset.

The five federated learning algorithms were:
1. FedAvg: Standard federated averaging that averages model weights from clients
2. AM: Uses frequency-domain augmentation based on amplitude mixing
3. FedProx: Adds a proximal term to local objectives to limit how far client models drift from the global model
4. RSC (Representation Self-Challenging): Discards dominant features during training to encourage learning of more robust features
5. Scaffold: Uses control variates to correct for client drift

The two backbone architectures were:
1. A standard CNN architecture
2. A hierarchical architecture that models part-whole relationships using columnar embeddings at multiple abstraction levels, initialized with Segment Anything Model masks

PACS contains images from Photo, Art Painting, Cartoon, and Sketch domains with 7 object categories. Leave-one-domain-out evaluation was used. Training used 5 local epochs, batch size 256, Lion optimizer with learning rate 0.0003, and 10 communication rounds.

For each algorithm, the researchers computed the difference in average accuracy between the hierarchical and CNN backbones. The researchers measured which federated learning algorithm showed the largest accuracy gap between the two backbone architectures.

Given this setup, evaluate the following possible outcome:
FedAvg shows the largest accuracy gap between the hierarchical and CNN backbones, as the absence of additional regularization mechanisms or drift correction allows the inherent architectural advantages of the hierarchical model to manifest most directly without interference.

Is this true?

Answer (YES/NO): NO